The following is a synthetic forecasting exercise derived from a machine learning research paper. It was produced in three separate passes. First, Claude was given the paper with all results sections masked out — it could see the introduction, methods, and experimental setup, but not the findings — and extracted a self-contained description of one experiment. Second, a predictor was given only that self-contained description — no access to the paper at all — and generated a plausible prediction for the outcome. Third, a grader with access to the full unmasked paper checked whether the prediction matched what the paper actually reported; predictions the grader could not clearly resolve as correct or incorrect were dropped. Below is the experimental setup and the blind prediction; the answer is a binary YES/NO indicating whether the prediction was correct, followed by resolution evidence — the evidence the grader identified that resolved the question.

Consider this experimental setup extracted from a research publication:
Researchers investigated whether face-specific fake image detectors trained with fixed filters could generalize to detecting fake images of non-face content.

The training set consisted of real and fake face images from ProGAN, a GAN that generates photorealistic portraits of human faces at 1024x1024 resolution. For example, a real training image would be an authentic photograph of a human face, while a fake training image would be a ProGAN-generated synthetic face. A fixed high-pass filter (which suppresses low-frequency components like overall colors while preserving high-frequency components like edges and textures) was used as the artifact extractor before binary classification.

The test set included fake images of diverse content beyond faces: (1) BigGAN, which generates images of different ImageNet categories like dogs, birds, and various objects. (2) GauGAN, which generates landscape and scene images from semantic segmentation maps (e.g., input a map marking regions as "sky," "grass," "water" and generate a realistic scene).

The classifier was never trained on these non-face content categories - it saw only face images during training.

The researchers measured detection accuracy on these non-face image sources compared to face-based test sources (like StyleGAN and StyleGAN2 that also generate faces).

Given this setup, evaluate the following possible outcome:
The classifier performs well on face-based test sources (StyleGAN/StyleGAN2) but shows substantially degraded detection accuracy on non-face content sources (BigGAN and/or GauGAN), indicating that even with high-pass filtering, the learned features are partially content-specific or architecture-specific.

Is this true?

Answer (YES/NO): YES